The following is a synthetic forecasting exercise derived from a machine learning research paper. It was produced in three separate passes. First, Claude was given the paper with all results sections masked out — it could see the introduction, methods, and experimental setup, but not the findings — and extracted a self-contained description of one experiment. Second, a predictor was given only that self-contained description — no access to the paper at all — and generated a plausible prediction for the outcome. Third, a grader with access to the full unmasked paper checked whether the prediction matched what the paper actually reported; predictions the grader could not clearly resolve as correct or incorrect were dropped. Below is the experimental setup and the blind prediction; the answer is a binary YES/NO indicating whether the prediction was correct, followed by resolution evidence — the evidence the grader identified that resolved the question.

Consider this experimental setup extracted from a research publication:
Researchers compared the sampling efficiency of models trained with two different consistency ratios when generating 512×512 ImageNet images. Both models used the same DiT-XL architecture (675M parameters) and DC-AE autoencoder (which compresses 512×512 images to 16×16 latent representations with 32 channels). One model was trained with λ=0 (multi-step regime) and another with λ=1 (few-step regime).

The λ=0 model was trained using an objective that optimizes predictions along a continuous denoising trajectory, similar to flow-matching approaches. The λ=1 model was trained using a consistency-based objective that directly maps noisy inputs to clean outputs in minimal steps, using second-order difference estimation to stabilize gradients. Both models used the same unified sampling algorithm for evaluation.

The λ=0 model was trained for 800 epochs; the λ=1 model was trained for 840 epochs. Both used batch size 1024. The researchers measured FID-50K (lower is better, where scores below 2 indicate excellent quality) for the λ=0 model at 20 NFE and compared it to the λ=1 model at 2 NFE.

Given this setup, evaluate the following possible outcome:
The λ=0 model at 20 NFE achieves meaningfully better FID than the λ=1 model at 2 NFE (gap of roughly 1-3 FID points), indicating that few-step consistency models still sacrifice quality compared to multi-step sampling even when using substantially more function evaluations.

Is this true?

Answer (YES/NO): NO